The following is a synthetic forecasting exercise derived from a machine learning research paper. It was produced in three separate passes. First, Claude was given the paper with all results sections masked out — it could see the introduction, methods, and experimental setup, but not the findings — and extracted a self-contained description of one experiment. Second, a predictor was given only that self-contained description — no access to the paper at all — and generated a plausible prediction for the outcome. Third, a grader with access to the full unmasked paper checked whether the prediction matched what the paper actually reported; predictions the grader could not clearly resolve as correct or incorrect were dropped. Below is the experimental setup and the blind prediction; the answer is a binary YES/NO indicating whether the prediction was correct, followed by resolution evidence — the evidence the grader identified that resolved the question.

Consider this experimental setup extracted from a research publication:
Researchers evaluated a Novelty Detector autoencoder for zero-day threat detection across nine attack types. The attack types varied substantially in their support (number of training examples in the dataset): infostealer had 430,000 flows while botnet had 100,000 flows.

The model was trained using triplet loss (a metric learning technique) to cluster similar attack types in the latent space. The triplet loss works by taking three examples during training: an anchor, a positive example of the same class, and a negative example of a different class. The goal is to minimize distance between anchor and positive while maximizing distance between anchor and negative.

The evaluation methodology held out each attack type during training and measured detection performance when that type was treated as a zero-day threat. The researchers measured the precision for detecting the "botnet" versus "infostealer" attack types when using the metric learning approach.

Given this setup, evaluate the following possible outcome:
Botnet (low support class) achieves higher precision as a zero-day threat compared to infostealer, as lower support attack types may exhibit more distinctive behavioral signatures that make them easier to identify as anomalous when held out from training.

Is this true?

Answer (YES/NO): YES